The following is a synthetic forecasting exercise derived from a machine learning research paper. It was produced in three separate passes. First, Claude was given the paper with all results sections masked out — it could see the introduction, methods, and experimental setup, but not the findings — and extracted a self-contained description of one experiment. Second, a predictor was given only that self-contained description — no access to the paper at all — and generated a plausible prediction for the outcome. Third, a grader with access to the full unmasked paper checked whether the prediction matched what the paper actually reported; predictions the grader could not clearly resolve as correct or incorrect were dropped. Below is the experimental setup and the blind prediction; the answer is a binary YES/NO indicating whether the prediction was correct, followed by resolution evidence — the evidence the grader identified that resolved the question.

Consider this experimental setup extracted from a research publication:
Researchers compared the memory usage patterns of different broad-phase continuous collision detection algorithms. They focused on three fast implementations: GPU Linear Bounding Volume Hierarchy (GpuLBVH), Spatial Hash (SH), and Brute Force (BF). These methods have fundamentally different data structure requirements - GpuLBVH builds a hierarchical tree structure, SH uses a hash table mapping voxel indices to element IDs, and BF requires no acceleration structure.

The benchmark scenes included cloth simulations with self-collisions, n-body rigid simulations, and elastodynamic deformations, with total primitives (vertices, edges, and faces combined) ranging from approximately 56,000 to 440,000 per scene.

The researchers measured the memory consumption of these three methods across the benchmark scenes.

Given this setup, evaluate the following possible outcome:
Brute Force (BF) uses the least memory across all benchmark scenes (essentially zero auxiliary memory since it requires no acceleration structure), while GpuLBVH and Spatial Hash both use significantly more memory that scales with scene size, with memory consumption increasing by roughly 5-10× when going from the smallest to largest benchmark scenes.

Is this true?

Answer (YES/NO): NO